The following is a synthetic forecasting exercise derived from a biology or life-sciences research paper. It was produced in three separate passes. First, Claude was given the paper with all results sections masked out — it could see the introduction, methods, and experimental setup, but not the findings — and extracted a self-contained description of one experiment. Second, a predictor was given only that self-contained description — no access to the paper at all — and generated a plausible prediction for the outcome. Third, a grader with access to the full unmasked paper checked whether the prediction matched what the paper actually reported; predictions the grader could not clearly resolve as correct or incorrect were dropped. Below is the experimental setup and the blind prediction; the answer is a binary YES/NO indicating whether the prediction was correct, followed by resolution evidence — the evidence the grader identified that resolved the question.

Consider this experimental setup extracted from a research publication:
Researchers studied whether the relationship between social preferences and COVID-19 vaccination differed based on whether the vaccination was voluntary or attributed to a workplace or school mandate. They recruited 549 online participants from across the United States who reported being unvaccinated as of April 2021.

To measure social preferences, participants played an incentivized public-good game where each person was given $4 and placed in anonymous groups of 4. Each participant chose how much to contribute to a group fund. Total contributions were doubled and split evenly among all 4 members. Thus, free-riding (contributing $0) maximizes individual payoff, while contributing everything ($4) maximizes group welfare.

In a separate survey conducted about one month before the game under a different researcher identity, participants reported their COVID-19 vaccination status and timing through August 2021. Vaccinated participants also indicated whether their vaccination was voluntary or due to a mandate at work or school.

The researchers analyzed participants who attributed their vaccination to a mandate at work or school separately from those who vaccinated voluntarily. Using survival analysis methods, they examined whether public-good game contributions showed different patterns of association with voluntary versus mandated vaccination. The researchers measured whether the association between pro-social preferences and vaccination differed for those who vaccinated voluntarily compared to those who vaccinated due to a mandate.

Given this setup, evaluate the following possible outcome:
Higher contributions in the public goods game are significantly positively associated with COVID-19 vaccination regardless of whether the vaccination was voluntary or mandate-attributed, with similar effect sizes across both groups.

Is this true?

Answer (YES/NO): NO